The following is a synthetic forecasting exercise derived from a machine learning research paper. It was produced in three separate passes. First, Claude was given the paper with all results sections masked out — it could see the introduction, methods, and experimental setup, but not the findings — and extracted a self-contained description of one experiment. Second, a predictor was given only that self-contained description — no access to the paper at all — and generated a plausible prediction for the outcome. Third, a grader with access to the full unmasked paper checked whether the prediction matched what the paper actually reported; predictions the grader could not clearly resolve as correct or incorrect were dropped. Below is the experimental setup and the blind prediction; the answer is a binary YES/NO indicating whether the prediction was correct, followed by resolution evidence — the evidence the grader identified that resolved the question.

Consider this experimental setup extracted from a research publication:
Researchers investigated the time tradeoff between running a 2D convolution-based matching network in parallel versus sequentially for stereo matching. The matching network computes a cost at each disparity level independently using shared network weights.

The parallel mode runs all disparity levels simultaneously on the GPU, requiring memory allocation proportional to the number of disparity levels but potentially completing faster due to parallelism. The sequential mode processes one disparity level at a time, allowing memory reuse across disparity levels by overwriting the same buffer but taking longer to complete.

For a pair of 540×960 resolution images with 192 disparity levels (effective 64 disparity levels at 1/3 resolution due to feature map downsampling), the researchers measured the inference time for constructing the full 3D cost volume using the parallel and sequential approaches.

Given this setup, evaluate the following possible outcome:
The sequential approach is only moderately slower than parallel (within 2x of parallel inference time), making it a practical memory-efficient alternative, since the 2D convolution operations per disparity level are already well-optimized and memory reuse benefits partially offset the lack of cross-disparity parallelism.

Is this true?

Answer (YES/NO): NO